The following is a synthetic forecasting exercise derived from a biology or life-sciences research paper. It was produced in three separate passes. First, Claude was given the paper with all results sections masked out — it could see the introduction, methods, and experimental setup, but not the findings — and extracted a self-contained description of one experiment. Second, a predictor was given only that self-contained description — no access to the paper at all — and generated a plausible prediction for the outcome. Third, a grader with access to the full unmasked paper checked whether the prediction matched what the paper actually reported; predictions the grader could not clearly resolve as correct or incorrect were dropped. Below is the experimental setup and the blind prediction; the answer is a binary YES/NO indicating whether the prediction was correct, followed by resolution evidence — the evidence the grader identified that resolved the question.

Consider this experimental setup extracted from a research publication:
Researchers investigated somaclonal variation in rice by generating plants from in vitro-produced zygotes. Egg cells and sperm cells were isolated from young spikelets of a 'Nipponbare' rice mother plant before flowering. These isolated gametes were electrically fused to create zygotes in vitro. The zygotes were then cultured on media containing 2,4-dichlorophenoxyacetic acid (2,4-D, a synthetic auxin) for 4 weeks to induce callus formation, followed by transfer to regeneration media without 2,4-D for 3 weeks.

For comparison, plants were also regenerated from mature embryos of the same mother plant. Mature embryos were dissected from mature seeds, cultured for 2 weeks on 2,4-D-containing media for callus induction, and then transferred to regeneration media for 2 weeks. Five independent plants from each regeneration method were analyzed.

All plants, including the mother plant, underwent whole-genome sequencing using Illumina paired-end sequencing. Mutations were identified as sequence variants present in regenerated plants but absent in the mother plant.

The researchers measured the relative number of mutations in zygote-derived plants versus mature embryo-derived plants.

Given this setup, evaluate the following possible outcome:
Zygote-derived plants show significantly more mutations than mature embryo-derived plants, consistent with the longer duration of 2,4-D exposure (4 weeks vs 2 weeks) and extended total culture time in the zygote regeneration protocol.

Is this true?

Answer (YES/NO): NO